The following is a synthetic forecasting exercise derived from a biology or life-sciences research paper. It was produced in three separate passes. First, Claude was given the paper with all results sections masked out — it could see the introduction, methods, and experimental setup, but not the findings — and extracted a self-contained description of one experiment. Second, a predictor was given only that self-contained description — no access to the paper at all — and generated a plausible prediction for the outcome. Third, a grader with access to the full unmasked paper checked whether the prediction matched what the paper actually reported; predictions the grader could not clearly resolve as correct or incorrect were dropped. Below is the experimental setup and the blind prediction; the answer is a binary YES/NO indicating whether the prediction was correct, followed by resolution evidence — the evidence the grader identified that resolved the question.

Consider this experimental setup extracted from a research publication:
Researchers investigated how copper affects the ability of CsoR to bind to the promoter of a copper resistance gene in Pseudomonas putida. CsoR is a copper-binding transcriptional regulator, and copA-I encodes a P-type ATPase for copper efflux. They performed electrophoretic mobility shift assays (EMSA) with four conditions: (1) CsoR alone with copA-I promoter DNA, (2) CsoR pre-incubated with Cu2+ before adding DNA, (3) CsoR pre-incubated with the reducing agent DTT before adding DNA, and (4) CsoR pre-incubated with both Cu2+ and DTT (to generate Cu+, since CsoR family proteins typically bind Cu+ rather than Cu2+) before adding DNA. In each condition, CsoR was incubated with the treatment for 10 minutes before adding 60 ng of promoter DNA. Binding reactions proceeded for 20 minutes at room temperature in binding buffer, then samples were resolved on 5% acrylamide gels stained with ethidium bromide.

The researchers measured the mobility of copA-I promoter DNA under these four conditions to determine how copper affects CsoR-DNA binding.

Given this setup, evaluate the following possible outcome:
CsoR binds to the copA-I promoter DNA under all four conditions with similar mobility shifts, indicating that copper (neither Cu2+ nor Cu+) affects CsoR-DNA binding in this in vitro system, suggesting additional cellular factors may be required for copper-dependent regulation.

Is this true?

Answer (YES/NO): NO